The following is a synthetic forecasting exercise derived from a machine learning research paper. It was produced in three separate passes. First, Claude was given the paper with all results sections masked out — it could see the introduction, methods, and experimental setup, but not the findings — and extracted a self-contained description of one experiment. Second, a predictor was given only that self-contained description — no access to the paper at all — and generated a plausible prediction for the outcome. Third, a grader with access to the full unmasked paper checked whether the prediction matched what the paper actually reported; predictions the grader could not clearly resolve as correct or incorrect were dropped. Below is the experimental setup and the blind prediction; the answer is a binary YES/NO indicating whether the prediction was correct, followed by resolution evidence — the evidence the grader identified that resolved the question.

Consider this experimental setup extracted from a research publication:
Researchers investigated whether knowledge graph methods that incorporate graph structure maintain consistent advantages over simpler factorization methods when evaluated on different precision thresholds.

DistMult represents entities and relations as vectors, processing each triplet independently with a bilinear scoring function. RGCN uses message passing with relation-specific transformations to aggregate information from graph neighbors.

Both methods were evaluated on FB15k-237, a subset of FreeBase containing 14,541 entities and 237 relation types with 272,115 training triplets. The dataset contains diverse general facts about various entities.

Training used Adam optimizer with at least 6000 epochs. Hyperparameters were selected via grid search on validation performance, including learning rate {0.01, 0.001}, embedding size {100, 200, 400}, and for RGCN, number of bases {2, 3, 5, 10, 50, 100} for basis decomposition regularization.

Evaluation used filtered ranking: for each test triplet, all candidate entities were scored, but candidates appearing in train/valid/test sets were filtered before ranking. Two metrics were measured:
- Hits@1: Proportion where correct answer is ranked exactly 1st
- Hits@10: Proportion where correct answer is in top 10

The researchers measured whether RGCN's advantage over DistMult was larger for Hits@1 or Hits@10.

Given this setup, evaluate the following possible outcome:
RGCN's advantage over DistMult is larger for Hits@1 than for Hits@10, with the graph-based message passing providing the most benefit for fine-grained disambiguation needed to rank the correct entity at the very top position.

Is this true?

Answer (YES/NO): NO